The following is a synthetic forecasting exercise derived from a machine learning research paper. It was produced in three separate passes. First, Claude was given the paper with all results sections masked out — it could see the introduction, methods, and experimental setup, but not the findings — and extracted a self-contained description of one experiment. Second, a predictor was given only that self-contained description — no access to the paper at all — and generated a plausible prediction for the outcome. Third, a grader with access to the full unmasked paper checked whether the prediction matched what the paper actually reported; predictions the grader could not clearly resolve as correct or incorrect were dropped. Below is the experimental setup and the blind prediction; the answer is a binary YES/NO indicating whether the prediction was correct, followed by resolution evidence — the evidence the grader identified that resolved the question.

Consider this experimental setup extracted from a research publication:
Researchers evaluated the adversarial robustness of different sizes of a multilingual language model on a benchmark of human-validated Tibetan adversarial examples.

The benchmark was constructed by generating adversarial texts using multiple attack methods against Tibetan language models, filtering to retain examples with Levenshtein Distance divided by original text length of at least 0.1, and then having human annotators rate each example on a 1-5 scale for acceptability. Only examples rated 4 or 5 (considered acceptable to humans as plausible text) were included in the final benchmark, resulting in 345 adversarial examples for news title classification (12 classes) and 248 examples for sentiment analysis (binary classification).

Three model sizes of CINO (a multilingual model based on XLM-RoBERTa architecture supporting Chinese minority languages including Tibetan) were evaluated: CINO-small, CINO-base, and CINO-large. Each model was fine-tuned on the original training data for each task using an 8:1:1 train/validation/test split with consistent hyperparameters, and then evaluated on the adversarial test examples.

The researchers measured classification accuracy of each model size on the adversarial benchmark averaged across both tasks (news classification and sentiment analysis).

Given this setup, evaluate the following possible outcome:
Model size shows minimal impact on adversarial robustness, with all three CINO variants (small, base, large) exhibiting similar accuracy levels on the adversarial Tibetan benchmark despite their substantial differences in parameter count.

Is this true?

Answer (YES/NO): YES